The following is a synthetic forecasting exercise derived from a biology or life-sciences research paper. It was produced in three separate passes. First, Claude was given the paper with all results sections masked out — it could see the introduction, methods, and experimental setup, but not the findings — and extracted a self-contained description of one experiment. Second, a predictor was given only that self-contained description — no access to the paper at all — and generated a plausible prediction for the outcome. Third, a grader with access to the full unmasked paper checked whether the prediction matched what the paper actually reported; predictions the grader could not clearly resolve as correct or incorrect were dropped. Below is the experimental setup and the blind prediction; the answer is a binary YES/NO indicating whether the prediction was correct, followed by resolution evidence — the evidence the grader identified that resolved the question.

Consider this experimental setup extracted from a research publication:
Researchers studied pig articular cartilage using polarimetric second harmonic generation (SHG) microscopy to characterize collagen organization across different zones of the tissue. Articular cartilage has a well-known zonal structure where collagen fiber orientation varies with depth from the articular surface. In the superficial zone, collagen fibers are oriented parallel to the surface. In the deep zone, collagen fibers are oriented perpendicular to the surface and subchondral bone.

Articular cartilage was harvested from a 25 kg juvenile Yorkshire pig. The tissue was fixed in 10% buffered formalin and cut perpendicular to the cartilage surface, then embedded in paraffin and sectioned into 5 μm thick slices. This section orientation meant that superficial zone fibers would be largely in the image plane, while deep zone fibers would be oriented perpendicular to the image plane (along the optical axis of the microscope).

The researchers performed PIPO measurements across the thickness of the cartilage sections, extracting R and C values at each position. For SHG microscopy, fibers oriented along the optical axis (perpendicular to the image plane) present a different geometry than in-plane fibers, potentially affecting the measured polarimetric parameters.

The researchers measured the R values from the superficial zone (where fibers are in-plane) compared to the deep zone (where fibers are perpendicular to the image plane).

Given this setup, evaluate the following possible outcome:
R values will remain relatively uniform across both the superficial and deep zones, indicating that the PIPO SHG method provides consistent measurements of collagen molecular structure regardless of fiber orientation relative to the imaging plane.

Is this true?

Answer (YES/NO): NO